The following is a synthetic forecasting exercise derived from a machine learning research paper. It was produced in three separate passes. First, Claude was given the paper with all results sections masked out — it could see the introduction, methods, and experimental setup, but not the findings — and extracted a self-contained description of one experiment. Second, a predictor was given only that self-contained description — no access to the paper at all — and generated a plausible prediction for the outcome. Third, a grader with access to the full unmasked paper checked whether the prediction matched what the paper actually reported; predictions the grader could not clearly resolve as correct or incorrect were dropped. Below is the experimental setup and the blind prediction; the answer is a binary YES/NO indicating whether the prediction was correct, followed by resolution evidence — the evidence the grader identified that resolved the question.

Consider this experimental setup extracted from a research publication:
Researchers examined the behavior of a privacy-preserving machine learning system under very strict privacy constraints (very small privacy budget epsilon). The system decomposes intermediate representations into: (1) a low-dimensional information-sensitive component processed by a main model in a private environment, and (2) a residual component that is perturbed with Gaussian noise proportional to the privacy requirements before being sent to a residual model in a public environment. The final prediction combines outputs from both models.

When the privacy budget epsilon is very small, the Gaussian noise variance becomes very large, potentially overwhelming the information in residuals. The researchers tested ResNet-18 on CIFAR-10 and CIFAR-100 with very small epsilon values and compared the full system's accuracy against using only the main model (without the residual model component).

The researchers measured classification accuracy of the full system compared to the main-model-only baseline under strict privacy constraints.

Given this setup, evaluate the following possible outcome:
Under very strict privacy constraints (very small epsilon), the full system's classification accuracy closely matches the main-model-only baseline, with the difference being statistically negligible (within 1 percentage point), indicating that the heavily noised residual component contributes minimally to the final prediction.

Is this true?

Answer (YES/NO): NO